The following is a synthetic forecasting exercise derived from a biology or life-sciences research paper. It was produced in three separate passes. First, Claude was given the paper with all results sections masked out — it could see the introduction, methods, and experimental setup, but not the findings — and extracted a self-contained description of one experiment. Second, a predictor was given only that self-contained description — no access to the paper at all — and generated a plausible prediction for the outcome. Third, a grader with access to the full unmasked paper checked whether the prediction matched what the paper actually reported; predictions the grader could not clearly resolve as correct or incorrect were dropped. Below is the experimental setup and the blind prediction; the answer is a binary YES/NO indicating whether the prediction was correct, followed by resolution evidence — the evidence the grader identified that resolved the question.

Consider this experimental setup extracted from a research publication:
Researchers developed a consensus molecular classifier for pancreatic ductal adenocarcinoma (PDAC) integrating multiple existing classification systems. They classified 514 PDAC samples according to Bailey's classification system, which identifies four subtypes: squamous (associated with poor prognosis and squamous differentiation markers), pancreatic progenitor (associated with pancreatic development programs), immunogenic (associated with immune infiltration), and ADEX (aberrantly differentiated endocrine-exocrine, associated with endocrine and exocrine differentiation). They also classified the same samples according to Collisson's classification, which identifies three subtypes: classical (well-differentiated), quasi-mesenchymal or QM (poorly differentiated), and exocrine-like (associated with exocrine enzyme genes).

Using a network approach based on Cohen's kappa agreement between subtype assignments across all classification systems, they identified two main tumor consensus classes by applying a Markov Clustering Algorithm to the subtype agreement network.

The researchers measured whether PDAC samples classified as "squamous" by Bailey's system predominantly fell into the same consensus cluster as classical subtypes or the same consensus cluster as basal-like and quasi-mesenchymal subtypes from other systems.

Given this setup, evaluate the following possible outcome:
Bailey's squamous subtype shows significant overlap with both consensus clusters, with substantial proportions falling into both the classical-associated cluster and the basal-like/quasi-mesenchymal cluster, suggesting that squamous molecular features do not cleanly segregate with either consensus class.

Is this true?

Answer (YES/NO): NO